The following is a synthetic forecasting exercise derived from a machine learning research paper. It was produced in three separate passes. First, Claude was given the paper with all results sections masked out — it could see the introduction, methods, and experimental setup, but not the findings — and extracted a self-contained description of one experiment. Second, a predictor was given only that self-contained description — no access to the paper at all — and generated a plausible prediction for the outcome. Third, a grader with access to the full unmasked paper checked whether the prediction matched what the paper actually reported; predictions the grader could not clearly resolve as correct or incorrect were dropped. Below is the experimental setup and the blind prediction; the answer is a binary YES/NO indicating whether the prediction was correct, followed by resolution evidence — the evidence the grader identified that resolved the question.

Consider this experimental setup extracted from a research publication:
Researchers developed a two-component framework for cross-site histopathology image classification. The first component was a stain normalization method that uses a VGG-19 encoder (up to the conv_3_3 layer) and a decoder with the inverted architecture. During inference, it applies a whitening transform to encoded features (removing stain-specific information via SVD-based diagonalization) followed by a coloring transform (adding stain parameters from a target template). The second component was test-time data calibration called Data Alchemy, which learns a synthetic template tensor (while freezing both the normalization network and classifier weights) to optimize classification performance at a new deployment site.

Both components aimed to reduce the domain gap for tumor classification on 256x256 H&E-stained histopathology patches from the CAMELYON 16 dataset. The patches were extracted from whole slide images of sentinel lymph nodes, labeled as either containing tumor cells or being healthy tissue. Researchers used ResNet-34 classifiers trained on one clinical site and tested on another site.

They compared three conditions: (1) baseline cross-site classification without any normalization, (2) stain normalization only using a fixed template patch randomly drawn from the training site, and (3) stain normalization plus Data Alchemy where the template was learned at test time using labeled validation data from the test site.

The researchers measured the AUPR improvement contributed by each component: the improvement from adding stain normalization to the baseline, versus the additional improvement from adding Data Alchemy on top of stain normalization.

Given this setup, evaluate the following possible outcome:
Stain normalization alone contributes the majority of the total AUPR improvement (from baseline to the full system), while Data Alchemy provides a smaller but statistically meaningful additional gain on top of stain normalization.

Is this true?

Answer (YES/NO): YES